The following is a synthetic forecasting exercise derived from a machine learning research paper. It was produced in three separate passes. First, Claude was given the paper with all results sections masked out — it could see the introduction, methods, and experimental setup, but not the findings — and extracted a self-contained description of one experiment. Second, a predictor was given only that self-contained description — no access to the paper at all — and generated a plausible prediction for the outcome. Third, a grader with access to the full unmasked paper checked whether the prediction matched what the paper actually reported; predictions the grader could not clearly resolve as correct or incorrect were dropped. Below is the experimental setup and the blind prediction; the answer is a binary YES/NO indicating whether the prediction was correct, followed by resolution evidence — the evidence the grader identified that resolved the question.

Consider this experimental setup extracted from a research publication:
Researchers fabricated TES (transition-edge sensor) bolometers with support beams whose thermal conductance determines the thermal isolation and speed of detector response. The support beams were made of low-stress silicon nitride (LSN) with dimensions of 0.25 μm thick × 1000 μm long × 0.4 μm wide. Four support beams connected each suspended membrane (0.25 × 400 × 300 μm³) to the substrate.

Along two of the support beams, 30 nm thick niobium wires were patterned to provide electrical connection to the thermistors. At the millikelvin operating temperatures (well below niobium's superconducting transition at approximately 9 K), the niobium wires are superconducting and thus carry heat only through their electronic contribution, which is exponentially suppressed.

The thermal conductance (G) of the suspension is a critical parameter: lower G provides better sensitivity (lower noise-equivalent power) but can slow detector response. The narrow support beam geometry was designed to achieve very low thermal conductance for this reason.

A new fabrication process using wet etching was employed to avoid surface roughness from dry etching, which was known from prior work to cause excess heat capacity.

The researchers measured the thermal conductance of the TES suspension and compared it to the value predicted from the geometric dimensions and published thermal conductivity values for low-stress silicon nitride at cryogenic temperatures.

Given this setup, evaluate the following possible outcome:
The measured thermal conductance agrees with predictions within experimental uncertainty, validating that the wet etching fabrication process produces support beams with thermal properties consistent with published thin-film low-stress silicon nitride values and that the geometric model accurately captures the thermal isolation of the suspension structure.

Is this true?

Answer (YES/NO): NO